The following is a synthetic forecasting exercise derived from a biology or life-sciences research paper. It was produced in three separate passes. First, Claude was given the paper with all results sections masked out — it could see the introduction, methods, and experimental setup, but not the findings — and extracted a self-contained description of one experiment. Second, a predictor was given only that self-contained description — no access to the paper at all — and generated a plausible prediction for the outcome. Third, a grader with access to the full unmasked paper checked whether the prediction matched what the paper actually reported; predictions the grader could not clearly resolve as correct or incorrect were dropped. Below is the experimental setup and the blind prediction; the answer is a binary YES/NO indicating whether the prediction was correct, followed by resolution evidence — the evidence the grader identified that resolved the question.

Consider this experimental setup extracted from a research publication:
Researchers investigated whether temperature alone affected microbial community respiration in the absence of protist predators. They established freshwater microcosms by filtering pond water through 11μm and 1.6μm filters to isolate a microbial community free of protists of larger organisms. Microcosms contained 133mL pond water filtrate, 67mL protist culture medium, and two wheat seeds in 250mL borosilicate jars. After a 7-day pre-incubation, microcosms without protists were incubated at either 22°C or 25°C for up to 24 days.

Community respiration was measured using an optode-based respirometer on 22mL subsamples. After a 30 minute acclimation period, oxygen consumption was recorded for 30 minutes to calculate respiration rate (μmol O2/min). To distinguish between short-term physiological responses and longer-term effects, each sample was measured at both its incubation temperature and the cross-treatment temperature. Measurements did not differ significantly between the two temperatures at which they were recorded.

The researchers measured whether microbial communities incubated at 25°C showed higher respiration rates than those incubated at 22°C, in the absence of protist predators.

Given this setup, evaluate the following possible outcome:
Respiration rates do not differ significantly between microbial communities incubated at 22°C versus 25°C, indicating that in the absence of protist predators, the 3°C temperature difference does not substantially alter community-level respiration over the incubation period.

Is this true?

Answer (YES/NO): NO